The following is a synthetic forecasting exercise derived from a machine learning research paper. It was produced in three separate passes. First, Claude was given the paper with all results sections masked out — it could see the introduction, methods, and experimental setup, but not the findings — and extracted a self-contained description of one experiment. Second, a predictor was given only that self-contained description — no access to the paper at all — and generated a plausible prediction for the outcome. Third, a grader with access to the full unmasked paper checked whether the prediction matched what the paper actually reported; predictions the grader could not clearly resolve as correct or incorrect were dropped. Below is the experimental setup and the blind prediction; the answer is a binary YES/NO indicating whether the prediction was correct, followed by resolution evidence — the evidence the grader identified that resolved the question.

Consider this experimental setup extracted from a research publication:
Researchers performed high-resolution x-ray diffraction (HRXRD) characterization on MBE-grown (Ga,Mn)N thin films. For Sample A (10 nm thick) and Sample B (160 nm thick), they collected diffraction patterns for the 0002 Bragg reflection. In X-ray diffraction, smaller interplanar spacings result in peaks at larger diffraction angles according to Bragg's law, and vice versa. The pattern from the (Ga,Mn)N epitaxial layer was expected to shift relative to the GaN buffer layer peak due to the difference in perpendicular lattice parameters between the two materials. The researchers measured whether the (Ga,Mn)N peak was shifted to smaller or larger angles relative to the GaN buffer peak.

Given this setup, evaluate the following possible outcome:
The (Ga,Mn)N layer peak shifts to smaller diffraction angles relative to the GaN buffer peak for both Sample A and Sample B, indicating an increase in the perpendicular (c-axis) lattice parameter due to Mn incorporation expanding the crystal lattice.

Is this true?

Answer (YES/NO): YES